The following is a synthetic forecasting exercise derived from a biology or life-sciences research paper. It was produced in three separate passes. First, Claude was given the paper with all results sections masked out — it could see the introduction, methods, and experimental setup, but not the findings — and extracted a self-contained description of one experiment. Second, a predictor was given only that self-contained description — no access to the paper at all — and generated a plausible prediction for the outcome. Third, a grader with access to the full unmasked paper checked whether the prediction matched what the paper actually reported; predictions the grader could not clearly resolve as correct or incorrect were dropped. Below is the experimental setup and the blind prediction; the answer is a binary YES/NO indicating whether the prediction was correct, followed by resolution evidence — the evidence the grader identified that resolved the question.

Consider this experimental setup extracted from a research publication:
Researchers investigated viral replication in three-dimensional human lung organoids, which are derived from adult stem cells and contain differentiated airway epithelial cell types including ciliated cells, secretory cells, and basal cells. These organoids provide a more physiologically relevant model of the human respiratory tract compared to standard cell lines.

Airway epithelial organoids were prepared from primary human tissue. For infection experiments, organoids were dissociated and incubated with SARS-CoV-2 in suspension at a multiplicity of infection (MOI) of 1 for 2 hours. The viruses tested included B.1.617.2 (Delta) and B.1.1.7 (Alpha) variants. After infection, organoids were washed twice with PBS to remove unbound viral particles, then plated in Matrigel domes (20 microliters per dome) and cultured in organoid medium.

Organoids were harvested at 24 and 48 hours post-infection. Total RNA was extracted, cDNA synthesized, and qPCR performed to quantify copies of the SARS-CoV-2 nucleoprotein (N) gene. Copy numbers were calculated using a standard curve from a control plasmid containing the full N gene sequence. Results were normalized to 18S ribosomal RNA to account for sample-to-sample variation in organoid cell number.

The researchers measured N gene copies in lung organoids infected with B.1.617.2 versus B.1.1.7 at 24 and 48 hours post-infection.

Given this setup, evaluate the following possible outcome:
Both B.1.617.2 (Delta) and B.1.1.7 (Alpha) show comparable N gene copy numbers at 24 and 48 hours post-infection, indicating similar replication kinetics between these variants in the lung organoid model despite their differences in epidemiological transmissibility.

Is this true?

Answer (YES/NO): NO